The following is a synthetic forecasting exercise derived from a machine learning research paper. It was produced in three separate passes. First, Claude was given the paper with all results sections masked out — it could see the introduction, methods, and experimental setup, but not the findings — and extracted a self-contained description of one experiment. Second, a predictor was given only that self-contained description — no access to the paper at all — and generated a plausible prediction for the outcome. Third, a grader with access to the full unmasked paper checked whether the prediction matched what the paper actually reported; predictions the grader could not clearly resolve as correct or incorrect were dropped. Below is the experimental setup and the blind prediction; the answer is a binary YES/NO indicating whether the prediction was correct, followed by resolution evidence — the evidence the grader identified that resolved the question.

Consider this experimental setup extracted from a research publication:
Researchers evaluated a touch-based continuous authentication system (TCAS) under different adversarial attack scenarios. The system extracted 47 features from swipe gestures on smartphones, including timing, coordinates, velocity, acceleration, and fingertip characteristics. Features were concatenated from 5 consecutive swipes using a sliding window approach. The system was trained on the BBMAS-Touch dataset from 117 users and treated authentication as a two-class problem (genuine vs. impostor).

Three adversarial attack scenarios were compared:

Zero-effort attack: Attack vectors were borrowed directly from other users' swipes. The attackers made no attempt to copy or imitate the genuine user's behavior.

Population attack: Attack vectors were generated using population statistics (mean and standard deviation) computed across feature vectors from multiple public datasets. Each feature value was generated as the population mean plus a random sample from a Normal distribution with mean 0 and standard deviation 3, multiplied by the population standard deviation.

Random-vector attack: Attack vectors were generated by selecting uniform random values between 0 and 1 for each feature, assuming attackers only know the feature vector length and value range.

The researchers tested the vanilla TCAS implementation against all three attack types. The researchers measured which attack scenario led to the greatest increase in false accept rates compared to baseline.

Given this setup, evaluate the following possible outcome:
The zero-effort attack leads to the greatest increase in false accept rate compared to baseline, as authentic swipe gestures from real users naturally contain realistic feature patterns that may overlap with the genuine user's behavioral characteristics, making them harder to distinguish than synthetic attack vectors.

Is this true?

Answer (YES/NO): NO